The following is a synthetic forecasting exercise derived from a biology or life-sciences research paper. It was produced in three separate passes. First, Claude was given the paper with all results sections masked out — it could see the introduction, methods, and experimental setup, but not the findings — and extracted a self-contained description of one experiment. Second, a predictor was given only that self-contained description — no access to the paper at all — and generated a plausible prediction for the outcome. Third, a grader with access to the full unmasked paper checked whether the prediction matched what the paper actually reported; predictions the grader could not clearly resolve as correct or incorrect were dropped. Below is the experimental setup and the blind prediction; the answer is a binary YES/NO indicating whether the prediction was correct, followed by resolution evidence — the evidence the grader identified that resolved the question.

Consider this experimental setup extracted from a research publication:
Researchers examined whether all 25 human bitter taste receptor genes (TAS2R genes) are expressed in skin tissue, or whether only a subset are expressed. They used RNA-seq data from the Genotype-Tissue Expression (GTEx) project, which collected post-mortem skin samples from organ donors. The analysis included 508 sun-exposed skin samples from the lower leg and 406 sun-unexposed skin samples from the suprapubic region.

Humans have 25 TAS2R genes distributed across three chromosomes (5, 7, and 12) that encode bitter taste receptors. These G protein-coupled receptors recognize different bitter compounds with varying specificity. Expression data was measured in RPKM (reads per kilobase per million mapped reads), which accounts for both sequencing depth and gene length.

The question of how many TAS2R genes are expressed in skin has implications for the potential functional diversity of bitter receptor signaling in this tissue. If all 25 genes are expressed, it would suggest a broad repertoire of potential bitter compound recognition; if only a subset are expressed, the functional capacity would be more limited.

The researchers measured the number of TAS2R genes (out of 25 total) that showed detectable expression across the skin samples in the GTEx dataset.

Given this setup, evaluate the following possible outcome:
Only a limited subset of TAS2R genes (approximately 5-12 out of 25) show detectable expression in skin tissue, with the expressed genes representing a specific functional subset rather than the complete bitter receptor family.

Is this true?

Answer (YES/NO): NO